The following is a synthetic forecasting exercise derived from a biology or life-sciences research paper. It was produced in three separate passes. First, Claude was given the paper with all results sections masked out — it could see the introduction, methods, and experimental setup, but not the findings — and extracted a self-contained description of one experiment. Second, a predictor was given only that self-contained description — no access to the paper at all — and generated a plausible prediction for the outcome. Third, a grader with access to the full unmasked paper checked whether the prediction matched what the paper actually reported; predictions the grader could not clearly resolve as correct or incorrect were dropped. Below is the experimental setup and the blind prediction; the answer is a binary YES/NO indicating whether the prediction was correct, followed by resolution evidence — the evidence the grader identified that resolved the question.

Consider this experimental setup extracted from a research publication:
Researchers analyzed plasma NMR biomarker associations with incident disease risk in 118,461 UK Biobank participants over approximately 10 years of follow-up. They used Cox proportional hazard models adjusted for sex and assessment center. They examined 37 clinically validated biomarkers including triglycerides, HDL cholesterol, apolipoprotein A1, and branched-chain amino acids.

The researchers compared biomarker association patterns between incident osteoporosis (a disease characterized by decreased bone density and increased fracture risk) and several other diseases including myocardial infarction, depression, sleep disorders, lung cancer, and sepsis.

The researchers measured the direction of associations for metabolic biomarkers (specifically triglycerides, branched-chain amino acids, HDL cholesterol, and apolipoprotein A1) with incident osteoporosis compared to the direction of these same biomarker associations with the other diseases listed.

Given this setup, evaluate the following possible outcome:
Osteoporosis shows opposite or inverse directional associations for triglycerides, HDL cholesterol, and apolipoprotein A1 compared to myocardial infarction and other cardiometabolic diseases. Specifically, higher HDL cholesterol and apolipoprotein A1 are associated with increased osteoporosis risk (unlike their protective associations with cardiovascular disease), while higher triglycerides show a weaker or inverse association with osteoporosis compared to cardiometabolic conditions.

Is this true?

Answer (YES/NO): YES